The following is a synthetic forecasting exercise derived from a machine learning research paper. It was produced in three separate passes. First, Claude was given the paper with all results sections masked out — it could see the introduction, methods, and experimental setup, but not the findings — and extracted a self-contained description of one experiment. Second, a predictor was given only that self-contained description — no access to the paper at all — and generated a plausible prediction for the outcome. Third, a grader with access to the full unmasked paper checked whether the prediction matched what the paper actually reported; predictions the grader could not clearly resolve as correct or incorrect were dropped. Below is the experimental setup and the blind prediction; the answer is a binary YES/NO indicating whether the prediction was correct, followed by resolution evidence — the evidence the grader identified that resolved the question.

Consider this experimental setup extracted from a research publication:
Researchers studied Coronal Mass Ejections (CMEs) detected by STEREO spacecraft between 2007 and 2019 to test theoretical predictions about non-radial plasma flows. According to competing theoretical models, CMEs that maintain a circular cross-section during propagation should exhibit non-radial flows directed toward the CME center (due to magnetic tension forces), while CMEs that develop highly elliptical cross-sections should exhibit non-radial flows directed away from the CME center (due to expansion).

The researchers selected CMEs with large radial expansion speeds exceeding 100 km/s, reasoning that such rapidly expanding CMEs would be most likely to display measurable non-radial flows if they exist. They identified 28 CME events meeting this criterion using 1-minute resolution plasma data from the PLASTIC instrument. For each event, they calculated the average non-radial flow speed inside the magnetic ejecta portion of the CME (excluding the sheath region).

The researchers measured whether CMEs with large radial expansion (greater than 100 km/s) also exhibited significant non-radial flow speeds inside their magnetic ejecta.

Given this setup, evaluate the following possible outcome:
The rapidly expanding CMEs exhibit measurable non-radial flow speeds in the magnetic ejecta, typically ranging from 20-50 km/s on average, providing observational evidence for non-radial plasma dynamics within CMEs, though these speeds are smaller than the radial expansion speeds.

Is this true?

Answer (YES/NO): YES